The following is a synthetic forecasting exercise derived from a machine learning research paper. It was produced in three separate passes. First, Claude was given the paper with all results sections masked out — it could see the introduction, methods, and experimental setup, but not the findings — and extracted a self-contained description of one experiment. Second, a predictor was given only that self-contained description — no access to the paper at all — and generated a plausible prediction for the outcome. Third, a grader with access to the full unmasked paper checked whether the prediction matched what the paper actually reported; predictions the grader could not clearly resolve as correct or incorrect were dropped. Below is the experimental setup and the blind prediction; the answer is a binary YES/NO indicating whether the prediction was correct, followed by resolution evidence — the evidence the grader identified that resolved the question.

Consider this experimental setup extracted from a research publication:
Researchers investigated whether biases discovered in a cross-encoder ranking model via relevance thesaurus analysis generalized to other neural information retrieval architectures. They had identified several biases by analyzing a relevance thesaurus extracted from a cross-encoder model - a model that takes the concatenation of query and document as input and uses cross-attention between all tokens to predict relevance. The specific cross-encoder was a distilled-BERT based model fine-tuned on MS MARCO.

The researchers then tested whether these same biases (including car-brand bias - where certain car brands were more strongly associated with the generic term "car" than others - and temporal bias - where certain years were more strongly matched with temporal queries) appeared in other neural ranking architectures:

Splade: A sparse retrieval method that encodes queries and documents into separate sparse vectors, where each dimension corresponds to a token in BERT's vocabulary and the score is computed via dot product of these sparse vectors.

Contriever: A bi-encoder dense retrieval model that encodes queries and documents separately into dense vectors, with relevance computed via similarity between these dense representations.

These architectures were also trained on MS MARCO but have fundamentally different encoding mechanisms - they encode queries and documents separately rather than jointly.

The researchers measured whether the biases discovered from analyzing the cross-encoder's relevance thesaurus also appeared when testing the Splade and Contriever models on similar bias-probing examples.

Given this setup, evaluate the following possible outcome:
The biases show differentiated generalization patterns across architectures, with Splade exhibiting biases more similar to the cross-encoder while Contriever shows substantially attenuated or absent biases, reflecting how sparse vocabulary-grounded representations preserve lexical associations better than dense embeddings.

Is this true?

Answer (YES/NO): NO